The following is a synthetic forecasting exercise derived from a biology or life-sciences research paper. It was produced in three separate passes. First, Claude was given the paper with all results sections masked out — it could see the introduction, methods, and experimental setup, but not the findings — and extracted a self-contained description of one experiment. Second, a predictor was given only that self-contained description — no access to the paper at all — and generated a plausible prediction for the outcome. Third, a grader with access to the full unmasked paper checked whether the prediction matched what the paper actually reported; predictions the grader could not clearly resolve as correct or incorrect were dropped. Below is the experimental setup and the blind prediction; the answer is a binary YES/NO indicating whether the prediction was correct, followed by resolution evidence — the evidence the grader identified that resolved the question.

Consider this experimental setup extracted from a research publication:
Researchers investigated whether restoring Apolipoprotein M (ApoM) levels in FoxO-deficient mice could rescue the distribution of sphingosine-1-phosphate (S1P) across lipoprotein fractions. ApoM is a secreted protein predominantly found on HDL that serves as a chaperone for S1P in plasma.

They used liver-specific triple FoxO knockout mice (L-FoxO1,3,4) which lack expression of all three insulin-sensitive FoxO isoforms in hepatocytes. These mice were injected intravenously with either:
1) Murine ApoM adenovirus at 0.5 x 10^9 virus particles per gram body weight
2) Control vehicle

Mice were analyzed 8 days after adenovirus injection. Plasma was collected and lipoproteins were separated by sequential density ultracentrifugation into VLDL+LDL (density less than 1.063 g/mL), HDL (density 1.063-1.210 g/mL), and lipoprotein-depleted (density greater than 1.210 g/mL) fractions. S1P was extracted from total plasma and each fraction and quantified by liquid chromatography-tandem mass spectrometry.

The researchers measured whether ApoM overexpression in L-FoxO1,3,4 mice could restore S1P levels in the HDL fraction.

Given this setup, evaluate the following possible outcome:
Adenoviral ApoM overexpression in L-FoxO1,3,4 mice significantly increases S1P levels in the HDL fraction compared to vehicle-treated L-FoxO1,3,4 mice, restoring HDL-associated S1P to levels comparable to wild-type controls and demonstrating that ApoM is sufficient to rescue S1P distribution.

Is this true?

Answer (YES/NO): YES